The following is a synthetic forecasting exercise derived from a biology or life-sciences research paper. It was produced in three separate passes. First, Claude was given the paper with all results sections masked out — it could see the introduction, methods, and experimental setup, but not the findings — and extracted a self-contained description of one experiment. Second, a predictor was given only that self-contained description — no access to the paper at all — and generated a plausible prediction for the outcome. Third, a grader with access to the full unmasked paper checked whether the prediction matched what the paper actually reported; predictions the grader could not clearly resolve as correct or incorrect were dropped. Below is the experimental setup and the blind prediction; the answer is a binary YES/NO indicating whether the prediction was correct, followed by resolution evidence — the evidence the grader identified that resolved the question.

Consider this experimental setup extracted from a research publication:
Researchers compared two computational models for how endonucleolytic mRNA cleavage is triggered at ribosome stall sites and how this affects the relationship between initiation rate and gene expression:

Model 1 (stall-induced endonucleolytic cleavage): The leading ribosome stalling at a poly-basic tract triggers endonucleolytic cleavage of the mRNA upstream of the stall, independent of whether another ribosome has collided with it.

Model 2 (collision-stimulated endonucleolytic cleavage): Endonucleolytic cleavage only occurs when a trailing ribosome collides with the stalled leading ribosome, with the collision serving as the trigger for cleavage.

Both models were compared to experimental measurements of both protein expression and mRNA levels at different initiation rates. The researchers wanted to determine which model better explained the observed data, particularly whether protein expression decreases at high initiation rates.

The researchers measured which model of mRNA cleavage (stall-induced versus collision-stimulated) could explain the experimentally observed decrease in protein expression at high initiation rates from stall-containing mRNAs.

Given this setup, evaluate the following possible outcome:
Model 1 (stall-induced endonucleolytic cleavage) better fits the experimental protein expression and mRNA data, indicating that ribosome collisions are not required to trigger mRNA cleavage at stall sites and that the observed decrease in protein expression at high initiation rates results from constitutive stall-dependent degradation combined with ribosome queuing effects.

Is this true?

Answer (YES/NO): NO